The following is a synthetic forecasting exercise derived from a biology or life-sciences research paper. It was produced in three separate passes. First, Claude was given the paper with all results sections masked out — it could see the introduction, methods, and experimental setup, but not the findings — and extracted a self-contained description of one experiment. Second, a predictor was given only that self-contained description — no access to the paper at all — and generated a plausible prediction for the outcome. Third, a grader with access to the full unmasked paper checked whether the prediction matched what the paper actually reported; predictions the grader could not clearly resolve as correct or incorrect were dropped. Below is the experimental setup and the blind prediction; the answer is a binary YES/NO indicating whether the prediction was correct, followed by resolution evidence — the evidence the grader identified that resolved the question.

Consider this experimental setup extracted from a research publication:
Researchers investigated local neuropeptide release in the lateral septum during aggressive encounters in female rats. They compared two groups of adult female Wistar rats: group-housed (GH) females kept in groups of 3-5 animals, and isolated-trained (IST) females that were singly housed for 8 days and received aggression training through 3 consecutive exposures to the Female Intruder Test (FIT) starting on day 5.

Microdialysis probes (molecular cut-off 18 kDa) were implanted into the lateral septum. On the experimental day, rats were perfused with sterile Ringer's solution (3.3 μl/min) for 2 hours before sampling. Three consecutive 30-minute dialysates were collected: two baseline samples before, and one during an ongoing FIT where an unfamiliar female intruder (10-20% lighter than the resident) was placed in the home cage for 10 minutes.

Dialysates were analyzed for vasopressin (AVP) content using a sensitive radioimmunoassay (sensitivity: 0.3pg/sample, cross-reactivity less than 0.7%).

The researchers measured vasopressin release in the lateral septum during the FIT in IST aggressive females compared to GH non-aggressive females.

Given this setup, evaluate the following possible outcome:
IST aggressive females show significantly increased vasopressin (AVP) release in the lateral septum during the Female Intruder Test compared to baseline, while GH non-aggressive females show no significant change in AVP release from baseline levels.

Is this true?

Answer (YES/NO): NO